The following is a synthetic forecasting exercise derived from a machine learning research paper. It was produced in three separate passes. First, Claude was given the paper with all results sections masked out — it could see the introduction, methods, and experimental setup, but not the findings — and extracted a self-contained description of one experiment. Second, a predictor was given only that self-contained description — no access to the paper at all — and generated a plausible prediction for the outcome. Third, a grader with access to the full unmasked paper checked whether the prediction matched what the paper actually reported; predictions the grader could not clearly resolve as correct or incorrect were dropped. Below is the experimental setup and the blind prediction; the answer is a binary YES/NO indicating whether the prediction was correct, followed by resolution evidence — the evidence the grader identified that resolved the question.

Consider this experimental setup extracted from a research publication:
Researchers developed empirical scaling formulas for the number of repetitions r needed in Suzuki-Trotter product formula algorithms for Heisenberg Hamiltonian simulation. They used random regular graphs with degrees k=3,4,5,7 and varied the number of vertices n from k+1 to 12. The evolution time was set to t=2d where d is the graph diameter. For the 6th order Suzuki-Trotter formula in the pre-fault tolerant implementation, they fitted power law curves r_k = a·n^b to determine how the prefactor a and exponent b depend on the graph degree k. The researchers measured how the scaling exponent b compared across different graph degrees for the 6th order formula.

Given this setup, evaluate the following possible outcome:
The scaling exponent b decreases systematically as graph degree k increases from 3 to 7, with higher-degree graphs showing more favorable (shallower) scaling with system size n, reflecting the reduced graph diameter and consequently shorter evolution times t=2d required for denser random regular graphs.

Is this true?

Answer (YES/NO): NO